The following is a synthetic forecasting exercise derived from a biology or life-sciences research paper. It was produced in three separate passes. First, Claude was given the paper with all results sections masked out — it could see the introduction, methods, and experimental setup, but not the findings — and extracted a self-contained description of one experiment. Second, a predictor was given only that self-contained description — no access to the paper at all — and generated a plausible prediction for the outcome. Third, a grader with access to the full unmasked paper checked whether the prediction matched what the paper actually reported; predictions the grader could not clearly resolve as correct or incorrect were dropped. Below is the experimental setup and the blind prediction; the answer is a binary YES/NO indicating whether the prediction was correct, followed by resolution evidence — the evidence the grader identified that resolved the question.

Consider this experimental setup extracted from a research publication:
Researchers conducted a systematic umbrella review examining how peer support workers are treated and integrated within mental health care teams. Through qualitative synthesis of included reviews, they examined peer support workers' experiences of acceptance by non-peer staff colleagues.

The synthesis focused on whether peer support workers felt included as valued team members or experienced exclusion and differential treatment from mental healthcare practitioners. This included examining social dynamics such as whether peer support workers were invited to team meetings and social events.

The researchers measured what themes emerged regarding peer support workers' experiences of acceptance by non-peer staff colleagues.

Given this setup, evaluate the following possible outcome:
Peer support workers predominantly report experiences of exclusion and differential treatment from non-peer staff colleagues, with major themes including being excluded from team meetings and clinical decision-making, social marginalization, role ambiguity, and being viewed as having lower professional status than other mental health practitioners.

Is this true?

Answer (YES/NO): NO